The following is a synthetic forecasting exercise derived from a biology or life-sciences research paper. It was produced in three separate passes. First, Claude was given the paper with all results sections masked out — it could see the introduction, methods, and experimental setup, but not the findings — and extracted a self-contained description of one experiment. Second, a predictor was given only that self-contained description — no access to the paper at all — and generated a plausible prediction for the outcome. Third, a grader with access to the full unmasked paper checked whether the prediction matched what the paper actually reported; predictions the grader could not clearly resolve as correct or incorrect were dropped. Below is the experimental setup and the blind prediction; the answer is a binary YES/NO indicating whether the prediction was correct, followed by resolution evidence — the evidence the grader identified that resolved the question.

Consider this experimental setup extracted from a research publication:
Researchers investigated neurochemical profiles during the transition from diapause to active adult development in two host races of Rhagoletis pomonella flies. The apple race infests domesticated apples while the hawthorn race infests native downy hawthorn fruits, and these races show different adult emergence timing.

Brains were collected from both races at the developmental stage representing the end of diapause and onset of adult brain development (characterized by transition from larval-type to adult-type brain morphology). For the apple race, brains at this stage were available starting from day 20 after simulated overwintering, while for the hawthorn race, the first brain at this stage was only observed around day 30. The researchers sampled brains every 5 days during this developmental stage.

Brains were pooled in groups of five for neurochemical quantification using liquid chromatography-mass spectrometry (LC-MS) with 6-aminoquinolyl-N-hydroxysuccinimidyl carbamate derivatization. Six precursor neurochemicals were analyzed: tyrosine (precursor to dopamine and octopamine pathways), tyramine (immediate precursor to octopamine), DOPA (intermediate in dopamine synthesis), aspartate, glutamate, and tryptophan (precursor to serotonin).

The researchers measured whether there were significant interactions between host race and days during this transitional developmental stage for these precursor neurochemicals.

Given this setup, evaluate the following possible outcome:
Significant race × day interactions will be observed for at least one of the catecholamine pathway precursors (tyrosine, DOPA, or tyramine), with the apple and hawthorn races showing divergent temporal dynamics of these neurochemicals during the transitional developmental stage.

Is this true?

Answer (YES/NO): YES